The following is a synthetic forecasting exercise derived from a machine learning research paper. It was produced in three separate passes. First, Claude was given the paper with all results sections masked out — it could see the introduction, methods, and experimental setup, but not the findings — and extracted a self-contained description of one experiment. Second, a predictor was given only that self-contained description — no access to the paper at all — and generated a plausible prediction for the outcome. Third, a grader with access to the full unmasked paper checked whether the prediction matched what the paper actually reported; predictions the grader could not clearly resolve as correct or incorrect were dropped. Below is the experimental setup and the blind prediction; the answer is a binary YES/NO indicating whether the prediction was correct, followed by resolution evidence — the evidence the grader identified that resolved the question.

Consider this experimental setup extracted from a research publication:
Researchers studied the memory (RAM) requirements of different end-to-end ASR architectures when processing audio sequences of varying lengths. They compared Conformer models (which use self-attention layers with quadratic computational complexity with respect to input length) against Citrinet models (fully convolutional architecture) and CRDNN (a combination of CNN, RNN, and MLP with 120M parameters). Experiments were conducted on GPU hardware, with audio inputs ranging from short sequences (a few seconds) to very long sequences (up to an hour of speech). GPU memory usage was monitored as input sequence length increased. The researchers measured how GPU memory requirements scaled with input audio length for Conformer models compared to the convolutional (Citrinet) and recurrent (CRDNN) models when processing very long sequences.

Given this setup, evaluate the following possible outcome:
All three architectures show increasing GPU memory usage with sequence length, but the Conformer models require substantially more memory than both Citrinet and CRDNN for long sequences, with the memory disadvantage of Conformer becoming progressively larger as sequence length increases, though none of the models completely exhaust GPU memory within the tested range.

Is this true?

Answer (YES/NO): NO